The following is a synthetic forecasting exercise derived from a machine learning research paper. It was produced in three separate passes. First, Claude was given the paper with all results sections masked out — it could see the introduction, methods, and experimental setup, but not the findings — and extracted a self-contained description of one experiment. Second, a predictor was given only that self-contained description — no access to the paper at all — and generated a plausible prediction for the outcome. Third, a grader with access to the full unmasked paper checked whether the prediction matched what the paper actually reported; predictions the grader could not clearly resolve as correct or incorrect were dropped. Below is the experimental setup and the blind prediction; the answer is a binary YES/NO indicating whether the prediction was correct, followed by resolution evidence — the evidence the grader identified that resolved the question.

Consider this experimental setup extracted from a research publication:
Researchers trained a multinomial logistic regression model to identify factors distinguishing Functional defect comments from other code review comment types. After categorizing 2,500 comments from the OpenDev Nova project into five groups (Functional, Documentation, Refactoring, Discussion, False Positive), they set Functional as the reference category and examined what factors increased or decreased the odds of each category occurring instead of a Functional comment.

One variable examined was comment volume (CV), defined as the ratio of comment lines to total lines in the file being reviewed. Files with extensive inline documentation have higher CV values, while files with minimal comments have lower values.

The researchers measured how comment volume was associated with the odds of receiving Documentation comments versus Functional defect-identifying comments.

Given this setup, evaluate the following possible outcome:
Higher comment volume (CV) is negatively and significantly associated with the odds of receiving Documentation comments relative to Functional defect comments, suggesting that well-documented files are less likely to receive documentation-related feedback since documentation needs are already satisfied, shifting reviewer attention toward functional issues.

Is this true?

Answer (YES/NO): NO